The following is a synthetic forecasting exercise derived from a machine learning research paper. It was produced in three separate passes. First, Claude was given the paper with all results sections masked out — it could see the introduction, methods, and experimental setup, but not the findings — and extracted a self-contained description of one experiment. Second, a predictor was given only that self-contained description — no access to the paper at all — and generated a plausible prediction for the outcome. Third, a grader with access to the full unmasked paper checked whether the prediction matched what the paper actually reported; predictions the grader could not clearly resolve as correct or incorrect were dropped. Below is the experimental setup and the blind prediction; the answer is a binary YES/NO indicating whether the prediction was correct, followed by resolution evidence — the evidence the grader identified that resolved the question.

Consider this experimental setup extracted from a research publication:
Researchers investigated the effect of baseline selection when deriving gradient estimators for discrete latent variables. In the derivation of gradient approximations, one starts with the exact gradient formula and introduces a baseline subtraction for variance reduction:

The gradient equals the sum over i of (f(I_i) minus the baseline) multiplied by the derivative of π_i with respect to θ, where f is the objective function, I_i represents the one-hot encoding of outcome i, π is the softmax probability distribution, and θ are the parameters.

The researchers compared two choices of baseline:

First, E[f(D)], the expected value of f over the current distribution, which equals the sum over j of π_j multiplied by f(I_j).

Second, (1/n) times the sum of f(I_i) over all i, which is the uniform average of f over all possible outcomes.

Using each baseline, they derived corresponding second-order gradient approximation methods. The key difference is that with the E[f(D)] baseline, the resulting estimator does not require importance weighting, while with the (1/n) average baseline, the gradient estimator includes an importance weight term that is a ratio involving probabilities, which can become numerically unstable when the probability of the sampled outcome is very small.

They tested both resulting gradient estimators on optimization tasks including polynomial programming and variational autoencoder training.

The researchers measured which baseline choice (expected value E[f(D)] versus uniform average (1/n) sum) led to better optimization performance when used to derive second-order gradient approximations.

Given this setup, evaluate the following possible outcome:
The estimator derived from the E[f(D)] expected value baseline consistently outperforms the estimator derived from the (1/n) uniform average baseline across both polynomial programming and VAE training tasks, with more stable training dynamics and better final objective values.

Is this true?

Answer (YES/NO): NO